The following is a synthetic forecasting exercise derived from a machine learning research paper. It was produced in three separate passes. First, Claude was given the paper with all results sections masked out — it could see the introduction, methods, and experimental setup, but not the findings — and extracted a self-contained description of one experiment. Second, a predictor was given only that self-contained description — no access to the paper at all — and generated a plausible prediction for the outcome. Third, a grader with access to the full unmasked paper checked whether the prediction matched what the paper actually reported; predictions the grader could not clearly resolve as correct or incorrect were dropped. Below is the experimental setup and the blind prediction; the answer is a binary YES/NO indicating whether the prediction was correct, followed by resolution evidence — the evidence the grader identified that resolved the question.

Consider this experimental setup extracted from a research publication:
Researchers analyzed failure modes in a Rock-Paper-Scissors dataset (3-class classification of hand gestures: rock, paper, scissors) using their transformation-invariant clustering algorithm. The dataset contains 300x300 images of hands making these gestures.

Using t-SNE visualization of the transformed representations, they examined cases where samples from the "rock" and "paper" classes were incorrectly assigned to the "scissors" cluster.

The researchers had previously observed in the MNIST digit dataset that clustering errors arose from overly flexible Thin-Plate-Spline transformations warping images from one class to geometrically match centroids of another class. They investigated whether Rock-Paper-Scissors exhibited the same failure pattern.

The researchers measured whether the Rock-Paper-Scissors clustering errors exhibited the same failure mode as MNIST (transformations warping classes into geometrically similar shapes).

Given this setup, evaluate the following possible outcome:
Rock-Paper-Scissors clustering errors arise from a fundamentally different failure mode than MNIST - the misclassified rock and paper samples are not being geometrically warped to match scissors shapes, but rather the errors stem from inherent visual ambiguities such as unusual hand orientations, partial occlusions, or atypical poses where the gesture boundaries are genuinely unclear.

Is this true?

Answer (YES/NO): NO